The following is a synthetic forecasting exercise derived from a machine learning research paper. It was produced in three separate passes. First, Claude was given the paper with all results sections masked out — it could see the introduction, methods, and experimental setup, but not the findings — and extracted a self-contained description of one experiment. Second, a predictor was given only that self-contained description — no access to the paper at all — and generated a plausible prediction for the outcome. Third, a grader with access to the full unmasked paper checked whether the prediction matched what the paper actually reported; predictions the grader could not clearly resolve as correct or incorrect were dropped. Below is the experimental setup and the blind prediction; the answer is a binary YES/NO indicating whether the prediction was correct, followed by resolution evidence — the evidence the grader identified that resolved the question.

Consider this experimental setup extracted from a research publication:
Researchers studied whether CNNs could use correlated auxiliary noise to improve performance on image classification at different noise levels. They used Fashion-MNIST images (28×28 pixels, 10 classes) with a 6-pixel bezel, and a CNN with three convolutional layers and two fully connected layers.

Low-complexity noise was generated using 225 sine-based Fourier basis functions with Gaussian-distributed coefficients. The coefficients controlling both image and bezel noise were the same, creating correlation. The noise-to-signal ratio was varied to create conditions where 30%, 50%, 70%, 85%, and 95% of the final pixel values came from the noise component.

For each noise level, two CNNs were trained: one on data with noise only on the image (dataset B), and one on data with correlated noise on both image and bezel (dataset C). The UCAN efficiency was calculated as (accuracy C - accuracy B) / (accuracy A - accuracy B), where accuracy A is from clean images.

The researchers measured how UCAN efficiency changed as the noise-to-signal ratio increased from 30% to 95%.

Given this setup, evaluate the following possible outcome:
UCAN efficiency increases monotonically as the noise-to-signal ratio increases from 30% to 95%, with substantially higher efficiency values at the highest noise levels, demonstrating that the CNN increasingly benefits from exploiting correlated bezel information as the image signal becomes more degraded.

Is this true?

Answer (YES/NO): YES